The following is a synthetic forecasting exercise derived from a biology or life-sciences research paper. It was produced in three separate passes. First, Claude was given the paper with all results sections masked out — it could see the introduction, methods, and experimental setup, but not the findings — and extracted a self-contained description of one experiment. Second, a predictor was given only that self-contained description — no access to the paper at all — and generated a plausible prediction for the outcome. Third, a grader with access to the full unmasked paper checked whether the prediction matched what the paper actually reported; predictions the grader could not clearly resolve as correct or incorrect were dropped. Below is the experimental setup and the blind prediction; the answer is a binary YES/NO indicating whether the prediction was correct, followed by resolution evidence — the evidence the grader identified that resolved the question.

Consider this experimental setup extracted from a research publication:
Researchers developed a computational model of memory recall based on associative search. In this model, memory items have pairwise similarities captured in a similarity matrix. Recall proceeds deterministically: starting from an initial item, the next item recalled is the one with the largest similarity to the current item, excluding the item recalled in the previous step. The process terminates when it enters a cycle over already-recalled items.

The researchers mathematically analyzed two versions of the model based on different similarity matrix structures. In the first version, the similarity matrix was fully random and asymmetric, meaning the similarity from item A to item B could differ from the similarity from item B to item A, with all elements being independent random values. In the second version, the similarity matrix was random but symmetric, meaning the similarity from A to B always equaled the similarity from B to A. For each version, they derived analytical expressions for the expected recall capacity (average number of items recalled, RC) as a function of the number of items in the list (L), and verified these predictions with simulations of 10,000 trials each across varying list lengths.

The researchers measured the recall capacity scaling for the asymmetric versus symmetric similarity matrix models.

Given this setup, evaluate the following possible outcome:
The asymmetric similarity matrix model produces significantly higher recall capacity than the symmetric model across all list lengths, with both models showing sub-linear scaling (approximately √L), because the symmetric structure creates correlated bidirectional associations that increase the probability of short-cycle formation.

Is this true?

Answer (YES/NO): NO